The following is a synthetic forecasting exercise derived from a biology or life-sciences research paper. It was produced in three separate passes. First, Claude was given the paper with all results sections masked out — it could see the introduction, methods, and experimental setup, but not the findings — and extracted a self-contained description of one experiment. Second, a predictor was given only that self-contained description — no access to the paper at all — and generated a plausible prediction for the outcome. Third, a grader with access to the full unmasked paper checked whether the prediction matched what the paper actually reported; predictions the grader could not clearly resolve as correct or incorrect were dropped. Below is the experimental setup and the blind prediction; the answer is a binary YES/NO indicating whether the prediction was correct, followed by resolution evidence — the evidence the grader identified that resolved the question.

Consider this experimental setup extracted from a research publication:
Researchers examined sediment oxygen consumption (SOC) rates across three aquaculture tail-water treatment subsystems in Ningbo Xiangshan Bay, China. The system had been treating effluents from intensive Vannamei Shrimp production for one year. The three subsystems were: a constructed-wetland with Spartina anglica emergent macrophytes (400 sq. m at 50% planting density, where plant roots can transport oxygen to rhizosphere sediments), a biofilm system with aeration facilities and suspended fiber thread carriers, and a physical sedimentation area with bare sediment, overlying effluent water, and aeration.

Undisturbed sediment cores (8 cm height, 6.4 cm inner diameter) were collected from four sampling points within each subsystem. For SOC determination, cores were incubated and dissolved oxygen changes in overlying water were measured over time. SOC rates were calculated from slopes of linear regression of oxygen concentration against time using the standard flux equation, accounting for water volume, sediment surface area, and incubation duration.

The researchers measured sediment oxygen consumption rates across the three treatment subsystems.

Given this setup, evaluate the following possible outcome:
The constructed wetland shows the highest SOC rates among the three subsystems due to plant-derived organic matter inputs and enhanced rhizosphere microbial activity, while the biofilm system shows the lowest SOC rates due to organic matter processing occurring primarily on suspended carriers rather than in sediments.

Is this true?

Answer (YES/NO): NO